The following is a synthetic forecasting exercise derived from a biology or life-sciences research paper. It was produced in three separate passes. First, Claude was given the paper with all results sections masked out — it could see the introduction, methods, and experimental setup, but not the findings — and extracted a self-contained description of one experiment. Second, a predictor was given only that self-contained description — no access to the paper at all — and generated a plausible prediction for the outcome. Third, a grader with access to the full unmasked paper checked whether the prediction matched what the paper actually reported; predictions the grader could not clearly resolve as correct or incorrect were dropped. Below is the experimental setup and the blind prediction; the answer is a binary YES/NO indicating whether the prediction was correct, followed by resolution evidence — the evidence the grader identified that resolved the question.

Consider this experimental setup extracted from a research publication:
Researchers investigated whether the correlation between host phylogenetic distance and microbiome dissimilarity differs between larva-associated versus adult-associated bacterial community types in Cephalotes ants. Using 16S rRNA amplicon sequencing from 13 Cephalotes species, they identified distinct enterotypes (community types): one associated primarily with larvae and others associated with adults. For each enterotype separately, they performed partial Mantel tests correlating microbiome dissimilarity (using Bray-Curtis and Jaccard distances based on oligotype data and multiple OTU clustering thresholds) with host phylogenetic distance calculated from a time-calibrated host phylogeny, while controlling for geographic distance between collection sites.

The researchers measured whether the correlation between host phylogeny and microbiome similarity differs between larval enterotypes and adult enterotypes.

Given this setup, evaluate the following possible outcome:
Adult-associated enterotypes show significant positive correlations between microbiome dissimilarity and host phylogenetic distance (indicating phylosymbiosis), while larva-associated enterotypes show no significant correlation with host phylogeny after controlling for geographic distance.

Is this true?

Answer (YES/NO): NO